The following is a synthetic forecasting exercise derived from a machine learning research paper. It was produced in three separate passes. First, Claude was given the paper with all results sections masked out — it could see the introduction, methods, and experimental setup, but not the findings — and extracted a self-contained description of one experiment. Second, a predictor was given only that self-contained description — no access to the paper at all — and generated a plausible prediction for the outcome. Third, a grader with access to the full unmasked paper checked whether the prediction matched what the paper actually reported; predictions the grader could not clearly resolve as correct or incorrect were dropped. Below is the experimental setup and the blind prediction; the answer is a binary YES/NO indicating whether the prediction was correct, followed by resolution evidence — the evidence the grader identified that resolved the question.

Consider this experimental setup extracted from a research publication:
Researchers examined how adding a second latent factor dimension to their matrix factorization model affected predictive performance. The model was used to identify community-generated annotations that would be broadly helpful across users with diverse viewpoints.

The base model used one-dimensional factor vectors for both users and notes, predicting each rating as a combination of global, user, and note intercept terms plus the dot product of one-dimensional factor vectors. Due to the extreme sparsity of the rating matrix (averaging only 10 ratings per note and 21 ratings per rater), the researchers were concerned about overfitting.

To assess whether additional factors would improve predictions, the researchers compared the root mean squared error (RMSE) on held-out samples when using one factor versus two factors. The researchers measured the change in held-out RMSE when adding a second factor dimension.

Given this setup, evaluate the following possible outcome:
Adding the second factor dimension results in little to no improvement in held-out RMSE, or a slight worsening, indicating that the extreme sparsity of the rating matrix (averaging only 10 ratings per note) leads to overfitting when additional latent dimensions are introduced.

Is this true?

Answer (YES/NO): NO